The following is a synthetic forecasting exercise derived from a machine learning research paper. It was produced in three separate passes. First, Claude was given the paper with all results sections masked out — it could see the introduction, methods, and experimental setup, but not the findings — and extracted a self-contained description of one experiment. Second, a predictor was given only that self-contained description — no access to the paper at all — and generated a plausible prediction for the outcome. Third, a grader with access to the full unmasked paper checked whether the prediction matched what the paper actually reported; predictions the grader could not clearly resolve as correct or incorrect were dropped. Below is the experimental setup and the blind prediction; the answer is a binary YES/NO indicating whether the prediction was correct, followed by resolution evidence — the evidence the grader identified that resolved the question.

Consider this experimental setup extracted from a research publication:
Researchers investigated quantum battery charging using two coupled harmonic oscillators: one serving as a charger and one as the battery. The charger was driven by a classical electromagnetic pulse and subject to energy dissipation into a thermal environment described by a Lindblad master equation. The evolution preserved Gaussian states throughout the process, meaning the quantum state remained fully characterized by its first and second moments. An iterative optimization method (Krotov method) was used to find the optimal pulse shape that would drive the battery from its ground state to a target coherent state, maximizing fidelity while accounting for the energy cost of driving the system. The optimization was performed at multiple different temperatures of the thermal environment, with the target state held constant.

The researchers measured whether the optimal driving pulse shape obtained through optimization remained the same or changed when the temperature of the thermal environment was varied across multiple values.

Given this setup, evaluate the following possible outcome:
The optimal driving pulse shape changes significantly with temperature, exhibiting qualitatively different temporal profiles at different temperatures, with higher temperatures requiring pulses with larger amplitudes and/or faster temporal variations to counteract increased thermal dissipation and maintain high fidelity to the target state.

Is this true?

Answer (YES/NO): NO